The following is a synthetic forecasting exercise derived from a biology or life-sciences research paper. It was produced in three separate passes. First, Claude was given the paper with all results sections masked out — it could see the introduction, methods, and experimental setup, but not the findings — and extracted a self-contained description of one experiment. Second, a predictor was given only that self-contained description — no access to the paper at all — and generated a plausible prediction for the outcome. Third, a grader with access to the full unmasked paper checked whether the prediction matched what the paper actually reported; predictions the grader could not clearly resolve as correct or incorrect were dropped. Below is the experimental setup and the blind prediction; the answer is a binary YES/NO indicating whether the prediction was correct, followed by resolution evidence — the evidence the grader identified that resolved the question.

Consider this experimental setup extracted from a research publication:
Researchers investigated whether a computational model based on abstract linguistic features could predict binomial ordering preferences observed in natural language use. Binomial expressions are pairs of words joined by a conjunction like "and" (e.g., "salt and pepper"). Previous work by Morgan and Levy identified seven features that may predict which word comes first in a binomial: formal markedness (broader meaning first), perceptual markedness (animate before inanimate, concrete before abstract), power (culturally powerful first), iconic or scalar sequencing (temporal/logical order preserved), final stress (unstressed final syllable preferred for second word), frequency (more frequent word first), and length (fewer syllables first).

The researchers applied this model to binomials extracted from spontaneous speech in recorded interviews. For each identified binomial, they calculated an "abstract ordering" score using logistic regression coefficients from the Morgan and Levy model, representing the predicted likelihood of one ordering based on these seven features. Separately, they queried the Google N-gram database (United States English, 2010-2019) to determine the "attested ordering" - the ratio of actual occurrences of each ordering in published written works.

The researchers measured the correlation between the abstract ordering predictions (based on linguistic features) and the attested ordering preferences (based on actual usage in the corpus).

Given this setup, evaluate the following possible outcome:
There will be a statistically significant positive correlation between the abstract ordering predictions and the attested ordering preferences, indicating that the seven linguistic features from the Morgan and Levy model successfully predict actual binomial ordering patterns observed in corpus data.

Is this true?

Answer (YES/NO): YES